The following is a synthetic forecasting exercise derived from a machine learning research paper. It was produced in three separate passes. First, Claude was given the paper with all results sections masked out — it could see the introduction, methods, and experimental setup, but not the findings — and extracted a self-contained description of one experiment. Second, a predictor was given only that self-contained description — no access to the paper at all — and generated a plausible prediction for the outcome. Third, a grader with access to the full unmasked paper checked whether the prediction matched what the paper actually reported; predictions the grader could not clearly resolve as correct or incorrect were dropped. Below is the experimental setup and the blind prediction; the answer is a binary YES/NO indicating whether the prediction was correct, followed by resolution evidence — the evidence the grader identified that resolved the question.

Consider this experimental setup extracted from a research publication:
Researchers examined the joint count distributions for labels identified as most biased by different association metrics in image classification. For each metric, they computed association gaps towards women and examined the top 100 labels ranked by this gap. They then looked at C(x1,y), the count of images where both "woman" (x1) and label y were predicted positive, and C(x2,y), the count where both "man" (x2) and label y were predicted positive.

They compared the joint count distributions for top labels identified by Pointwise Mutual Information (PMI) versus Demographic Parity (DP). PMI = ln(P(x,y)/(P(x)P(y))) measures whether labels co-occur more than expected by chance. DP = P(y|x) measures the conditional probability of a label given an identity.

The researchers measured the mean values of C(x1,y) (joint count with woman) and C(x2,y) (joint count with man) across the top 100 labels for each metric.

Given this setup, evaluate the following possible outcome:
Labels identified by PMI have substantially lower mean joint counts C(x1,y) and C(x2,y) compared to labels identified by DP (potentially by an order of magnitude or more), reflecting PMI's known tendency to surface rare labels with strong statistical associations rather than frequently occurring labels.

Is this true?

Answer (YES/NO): YES